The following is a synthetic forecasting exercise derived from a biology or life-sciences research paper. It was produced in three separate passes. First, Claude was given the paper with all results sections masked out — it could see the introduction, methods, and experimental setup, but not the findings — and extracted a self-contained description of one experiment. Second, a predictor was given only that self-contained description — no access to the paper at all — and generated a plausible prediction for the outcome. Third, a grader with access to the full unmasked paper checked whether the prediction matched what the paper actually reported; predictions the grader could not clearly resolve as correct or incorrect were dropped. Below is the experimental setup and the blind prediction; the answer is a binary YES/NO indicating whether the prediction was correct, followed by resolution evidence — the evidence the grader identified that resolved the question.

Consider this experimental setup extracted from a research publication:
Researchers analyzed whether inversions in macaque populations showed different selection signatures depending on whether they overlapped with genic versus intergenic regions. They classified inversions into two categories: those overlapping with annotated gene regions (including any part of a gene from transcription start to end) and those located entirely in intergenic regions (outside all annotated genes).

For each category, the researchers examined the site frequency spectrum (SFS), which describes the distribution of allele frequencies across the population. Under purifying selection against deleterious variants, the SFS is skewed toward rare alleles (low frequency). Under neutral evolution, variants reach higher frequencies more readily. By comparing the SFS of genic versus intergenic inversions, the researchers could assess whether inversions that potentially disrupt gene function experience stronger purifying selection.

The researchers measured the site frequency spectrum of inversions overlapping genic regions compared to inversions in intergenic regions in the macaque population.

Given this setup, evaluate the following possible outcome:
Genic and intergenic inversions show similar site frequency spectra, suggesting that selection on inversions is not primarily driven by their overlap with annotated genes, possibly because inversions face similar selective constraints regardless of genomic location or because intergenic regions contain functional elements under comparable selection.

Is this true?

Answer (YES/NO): NO